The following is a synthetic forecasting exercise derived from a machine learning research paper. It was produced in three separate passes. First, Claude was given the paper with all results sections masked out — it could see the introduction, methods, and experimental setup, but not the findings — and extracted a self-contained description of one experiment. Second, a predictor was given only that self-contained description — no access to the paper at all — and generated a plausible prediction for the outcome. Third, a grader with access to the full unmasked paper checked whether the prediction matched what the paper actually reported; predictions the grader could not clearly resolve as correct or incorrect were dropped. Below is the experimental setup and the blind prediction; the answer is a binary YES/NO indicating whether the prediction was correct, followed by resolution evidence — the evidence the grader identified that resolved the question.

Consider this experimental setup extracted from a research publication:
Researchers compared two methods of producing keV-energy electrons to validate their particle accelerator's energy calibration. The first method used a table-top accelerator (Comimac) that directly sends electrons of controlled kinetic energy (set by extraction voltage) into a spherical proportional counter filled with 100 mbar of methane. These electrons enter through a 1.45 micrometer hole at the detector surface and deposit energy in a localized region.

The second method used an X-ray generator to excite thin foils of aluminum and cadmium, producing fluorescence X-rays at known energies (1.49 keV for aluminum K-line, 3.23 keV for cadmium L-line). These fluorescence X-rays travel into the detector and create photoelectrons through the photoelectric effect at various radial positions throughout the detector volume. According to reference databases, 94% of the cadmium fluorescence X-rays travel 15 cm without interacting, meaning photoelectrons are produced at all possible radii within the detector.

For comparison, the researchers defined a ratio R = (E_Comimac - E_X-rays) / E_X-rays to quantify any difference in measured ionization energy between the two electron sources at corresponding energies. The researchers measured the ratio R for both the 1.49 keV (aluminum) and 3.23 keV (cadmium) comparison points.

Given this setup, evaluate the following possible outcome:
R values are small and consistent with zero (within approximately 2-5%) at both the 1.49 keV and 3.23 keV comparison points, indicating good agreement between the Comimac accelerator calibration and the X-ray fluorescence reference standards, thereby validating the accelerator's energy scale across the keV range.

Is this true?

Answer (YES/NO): NO